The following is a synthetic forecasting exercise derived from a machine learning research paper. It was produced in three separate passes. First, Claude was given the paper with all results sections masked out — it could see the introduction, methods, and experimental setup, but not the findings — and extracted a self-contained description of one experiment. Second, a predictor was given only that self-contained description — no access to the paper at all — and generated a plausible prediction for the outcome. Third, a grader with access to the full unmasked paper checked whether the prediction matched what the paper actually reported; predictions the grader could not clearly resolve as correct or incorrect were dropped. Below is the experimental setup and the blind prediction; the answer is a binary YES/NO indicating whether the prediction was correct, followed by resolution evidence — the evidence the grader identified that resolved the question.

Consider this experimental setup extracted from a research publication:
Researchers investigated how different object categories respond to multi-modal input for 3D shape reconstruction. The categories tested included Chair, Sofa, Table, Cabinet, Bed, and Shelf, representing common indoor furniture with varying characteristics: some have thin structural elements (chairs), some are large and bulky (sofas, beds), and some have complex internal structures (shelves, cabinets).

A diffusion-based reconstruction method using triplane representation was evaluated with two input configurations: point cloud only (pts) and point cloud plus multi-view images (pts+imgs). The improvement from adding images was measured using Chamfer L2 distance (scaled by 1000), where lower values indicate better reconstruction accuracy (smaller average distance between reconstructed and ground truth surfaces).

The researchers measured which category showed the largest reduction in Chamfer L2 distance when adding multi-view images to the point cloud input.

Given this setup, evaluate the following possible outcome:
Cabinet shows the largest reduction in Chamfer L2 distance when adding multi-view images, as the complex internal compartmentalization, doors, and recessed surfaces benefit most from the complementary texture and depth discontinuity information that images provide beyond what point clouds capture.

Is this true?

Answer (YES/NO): NO